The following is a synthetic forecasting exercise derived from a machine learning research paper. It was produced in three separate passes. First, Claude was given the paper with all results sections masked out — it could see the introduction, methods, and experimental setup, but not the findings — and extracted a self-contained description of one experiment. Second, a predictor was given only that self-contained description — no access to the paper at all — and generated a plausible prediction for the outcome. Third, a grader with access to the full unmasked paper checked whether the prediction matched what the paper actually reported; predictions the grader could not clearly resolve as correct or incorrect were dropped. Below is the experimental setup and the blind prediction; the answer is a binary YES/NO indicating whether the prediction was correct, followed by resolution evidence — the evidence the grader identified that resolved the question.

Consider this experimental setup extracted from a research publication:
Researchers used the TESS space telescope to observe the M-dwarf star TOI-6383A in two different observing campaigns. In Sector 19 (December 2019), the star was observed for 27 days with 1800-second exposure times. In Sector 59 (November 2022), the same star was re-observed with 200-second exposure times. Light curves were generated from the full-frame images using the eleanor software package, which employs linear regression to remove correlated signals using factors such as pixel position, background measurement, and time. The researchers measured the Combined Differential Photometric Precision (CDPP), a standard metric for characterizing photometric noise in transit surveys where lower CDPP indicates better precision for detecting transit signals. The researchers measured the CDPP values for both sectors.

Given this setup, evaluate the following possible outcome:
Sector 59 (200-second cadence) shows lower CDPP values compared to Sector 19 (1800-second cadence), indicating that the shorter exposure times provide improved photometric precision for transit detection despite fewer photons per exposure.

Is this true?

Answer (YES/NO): NO